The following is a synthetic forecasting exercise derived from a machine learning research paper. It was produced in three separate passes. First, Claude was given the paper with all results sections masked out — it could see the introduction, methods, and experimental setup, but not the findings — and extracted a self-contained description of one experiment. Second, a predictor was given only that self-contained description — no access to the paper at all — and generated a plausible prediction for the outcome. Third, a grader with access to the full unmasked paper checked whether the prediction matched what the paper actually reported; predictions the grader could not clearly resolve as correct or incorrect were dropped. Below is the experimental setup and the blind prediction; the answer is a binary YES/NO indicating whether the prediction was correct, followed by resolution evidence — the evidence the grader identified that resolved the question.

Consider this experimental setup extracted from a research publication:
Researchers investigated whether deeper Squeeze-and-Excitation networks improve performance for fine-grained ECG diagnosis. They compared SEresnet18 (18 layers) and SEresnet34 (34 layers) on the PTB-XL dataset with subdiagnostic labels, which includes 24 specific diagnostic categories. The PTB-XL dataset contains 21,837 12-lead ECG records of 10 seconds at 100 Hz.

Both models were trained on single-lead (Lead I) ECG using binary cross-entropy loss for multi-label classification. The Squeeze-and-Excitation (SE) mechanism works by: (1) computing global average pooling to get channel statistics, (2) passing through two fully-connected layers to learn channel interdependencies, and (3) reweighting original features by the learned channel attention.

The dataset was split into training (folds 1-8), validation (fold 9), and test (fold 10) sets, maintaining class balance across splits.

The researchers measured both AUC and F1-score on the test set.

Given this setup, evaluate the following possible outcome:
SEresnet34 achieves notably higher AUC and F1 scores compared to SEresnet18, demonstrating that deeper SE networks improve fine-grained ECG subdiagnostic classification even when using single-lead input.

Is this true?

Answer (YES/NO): NO